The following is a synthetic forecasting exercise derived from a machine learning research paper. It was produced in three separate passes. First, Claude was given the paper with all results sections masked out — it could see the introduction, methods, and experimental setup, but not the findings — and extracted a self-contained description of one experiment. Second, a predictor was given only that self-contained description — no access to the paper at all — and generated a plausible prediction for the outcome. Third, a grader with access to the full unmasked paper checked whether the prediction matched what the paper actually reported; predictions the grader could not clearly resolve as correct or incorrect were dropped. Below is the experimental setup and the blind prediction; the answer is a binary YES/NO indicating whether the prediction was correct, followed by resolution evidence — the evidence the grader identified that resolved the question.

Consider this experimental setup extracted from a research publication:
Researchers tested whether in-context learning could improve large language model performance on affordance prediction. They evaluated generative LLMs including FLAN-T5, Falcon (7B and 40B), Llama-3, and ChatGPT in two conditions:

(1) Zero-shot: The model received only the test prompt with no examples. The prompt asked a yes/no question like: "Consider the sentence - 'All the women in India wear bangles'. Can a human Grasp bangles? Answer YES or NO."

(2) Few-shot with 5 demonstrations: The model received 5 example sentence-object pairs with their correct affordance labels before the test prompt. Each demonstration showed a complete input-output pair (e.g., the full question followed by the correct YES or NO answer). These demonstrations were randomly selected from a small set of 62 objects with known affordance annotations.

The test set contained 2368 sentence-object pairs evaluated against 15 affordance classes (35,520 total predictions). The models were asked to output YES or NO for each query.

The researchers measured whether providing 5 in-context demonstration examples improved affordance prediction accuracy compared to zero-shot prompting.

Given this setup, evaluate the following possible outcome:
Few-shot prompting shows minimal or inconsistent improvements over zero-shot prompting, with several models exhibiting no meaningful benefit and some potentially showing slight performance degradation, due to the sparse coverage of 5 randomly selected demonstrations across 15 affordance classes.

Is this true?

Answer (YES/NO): NO